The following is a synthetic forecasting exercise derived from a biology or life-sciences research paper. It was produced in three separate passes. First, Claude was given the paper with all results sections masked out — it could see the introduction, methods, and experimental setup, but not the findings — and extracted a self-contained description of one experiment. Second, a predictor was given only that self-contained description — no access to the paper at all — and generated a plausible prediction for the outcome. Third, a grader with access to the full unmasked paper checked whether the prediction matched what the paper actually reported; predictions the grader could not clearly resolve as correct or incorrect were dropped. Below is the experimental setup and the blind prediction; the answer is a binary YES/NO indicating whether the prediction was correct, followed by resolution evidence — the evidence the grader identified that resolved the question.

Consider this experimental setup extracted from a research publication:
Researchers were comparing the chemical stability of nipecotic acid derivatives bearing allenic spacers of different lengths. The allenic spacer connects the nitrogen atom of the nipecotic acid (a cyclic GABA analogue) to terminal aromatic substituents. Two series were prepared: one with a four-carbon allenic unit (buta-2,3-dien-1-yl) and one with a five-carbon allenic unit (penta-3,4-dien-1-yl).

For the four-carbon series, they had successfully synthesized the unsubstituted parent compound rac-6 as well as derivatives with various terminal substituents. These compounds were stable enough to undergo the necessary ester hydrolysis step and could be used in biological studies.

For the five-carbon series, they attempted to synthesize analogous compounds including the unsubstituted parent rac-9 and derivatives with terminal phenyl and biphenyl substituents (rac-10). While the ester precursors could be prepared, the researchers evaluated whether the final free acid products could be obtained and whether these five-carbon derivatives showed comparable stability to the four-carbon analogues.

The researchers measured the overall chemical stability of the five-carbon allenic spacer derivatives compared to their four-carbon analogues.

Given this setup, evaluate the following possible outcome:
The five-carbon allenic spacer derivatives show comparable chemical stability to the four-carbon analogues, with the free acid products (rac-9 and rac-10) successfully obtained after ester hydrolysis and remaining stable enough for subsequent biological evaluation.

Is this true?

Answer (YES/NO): NO